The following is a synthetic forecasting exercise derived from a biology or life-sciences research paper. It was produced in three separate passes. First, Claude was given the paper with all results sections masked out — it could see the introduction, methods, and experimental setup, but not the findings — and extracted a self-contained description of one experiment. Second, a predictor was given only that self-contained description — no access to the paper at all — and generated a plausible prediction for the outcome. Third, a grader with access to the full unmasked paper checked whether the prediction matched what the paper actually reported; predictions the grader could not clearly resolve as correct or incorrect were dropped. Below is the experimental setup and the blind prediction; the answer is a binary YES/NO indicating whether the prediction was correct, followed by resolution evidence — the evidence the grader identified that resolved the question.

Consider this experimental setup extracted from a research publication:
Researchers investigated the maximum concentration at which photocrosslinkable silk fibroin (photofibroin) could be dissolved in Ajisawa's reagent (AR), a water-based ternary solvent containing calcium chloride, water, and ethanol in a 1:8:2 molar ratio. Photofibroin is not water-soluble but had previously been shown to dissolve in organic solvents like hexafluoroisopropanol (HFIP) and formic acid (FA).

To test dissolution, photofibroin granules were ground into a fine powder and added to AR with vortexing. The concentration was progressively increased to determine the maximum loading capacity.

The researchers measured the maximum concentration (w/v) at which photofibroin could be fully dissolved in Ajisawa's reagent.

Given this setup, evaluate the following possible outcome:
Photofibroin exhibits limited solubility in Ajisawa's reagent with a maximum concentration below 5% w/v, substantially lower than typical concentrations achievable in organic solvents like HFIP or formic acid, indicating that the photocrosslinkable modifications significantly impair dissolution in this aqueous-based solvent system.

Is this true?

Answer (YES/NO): NO